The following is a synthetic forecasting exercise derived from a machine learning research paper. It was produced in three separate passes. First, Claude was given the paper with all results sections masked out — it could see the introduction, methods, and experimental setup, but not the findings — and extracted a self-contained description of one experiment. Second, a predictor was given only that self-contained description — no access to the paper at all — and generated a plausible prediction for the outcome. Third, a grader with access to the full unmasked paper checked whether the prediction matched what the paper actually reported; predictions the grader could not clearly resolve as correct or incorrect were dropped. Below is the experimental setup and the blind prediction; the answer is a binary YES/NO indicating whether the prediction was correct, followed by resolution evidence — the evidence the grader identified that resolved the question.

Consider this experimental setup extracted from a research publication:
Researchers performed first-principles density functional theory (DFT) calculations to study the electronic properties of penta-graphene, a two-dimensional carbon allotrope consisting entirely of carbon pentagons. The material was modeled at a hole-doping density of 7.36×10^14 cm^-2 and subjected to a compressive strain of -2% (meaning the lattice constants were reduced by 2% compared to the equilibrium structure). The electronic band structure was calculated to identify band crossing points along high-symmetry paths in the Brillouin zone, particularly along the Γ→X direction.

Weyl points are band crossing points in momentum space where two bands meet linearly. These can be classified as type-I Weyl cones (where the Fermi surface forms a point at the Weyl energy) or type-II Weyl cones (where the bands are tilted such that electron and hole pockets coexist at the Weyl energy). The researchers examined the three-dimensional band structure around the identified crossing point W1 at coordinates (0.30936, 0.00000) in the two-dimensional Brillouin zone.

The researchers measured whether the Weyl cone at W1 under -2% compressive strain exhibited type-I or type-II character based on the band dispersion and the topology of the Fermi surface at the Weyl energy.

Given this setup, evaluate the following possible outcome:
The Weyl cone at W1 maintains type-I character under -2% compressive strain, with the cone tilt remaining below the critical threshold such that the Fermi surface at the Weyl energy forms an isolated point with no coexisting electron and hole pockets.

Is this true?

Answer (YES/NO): YES